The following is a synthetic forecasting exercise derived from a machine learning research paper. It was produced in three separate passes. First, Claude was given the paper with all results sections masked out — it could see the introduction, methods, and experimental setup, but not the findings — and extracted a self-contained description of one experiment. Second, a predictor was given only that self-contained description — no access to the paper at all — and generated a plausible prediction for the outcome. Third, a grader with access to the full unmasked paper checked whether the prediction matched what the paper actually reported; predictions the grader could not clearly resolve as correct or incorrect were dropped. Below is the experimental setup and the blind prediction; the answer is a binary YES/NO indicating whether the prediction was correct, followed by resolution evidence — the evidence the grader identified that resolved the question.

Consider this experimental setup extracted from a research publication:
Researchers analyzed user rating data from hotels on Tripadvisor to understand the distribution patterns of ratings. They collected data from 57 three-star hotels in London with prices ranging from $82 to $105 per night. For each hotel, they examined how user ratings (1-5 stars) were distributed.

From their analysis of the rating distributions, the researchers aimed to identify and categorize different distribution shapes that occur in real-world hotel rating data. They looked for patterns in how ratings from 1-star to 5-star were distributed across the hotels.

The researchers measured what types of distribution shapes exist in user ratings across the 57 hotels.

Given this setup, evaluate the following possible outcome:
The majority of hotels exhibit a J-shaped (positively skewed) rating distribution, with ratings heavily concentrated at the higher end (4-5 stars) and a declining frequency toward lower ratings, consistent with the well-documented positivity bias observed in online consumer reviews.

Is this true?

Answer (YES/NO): NO